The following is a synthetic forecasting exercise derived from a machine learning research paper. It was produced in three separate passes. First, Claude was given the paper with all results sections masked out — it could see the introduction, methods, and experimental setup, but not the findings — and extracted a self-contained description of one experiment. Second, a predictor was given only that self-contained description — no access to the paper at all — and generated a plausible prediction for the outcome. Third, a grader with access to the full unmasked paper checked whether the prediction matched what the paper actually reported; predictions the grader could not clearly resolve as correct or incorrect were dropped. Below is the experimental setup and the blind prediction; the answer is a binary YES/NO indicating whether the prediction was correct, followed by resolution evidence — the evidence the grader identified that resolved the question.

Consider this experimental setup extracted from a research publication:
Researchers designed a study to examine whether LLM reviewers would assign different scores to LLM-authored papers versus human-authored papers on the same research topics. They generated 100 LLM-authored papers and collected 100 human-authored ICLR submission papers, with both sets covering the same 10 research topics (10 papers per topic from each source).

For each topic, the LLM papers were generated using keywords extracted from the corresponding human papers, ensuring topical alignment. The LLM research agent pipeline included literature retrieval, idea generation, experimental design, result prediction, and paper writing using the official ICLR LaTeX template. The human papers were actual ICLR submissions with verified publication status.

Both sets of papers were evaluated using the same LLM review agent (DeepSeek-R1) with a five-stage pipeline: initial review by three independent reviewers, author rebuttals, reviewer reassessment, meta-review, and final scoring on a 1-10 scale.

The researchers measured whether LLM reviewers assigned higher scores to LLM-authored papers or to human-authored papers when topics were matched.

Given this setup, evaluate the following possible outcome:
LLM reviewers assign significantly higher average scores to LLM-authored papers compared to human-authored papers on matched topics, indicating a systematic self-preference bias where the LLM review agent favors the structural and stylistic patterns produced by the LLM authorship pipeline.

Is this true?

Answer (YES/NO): YES